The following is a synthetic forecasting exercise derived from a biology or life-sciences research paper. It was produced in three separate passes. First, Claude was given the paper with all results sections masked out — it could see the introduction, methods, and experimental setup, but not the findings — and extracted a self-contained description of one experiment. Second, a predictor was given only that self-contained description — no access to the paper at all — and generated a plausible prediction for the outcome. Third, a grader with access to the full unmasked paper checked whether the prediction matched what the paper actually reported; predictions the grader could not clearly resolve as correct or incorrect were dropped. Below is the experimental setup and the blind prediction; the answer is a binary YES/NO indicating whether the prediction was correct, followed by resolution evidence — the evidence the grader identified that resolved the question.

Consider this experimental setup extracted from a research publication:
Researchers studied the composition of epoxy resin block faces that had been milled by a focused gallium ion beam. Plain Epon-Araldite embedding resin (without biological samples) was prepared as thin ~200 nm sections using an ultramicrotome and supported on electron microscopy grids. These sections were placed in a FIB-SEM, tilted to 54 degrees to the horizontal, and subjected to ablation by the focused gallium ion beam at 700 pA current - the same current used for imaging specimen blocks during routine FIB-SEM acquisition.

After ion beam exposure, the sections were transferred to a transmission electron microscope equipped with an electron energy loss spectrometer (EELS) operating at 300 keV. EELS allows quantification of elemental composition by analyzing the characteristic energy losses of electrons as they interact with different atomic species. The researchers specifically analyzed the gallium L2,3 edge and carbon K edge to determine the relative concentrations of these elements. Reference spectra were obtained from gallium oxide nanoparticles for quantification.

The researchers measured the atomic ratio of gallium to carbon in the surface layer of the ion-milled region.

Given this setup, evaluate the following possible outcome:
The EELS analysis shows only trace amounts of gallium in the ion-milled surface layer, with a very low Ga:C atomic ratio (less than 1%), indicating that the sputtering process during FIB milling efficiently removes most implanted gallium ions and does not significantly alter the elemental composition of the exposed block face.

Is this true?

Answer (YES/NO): NO